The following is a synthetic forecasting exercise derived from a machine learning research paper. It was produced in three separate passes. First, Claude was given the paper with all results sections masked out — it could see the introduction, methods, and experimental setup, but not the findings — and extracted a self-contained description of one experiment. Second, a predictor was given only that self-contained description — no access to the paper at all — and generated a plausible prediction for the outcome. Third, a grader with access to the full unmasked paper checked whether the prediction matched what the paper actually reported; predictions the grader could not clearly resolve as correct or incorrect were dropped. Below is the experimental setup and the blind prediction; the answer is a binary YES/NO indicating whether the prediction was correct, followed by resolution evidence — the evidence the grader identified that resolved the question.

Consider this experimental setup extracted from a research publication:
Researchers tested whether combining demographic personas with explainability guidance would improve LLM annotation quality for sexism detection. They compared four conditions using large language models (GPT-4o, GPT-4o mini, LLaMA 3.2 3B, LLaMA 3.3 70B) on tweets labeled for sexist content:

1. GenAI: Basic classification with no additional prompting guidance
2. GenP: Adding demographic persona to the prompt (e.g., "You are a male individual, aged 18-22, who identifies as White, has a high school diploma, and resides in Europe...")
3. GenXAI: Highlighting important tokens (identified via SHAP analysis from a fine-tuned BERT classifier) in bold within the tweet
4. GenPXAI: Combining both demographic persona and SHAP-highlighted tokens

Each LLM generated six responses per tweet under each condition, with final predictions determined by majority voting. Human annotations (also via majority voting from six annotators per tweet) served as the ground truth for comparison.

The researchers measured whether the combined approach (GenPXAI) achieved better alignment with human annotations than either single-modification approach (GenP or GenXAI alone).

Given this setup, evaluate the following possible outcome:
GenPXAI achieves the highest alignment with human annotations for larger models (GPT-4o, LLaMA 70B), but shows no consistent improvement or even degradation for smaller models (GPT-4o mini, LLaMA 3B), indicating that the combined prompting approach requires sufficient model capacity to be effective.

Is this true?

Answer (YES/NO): NO